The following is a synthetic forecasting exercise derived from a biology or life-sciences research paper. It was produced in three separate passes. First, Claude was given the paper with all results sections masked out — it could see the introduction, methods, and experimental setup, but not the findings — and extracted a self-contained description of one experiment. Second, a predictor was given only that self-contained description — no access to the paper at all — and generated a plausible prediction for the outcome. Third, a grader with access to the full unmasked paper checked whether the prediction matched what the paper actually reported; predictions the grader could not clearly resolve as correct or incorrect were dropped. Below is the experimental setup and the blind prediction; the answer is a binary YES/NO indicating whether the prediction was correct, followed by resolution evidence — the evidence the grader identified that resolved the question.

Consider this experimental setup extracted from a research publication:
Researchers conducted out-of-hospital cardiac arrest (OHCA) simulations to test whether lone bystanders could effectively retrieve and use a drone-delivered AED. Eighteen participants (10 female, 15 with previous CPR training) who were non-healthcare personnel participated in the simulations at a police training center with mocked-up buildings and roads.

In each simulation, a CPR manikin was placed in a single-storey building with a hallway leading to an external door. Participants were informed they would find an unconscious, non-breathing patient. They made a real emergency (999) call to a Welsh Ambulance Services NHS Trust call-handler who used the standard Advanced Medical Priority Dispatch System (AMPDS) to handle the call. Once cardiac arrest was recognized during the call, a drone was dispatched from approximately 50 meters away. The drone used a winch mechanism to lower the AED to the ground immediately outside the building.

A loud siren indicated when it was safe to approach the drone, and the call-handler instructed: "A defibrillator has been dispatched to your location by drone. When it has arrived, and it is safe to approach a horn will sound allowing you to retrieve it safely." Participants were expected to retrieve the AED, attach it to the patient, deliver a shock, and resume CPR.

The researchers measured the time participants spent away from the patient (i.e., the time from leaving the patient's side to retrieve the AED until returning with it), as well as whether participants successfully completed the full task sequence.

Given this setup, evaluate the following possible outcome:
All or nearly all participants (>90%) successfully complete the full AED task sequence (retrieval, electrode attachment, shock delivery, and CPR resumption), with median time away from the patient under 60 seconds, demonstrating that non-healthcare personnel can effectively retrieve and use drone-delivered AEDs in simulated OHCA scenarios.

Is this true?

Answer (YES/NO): YES